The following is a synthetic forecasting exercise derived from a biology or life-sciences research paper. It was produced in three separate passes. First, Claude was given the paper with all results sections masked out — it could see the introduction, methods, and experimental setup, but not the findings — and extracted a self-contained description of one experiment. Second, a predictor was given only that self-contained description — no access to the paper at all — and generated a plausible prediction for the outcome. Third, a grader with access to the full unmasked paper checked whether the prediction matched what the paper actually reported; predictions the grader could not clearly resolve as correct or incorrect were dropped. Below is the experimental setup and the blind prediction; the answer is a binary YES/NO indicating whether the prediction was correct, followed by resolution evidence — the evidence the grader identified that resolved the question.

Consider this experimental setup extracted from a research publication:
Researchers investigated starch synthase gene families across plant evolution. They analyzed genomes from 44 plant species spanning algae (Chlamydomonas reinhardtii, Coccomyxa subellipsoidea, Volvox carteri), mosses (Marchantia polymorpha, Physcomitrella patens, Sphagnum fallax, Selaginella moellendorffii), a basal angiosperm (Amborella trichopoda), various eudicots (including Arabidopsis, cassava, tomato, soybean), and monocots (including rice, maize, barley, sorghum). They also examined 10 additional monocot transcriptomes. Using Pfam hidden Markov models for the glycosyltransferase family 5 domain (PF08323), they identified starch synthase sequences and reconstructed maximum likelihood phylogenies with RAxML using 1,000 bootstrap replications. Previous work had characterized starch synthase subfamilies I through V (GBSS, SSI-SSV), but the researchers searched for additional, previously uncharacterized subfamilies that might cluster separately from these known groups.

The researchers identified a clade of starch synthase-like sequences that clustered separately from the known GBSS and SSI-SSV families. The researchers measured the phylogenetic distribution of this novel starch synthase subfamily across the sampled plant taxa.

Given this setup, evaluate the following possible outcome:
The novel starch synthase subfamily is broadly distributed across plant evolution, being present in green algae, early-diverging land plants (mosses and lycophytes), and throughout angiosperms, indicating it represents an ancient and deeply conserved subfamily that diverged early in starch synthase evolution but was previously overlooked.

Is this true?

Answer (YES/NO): NO